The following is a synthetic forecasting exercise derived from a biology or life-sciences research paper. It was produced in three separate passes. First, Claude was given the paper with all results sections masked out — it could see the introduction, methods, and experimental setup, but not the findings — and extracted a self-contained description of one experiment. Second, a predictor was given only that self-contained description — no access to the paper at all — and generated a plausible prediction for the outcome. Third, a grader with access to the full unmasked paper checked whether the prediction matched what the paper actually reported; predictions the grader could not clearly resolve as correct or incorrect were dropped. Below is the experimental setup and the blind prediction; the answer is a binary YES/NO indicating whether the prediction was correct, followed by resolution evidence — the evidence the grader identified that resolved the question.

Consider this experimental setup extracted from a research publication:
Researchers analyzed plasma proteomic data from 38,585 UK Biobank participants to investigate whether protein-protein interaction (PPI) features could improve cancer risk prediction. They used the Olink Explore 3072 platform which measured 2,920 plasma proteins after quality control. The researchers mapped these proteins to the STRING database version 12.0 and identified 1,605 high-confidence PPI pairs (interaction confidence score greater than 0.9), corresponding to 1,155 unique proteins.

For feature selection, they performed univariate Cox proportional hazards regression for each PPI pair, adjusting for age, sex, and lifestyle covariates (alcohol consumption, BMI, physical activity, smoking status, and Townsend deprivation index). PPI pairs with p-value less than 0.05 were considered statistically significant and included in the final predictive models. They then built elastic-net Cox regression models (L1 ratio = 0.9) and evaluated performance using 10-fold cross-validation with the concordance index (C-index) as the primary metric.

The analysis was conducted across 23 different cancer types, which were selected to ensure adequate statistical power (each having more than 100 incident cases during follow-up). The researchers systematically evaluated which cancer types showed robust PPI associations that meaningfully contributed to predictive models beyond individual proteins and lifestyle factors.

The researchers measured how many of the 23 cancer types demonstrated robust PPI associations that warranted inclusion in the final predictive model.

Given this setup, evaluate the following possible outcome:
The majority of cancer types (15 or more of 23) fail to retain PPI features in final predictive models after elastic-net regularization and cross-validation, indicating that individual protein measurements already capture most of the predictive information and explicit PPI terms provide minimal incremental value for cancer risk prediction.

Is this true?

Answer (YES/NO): YES